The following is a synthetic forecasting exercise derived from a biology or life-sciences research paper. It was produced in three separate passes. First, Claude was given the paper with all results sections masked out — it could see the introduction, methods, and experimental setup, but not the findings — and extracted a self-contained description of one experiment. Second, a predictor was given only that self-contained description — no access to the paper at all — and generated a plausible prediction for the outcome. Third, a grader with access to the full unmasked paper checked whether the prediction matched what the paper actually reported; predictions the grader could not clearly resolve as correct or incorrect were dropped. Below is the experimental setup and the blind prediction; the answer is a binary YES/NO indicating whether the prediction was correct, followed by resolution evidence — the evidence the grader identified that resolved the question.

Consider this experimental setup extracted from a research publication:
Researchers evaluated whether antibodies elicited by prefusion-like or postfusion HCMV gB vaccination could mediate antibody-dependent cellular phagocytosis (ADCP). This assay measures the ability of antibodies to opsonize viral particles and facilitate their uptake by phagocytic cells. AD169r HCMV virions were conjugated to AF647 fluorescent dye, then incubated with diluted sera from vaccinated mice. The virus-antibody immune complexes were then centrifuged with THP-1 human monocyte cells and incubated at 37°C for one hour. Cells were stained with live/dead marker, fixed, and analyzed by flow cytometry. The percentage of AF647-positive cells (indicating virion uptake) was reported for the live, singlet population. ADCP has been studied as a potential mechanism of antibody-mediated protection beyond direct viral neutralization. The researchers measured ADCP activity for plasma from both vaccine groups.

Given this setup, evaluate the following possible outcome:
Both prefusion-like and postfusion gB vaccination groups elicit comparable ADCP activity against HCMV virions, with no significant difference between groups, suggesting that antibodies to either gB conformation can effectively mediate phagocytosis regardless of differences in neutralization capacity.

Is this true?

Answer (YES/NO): NO